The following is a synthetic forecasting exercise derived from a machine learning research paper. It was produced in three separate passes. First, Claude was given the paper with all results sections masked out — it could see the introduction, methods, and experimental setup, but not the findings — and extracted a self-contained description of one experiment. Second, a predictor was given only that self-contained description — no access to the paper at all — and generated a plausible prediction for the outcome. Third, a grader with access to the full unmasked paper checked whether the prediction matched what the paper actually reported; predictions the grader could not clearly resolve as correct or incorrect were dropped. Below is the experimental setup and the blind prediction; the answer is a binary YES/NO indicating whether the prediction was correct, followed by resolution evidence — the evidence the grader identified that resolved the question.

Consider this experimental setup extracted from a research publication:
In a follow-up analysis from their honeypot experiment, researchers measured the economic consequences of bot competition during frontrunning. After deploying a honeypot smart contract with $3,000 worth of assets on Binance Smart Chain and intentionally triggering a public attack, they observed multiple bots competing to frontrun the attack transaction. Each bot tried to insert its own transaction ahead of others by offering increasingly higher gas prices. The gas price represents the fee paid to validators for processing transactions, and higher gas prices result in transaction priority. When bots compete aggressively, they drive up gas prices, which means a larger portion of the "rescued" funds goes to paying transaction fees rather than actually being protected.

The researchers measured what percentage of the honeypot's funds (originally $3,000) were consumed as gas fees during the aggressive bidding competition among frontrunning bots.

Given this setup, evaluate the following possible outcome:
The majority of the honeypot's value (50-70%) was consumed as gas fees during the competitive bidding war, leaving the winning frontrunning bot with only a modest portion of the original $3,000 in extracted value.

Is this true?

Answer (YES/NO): NO